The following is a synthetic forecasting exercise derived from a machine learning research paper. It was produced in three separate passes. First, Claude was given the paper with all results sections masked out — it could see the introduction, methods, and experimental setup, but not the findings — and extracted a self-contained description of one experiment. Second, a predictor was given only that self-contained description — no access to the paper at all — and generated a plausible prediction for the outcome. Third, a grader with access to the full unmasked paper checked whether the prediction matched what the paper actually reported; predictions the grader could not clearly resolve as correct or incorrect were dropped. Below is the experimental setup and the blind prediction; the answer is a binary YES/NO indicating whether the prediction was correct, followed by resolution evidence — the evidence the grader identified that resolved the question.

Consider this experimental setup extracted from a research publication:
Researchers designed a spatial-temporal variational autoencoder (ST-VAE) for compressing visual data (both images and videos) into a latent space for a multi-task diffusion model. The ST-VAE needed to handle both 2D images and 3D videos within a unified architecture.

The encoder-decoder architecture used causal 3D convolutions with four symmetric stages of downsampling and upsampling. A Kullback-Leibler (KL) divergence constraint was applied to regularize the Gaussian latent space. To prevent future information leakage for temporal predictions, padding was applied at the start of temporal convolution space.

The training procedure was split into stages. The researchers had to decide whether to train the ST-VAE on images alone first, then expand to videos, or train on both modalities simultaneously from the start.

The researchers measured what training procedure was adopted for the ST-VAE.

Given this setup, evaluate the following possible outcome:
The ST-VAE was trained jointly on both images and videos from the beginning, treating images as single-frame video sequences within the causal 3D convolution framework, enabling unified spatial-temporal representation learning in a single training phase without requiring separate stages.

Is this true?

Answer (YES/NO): NO